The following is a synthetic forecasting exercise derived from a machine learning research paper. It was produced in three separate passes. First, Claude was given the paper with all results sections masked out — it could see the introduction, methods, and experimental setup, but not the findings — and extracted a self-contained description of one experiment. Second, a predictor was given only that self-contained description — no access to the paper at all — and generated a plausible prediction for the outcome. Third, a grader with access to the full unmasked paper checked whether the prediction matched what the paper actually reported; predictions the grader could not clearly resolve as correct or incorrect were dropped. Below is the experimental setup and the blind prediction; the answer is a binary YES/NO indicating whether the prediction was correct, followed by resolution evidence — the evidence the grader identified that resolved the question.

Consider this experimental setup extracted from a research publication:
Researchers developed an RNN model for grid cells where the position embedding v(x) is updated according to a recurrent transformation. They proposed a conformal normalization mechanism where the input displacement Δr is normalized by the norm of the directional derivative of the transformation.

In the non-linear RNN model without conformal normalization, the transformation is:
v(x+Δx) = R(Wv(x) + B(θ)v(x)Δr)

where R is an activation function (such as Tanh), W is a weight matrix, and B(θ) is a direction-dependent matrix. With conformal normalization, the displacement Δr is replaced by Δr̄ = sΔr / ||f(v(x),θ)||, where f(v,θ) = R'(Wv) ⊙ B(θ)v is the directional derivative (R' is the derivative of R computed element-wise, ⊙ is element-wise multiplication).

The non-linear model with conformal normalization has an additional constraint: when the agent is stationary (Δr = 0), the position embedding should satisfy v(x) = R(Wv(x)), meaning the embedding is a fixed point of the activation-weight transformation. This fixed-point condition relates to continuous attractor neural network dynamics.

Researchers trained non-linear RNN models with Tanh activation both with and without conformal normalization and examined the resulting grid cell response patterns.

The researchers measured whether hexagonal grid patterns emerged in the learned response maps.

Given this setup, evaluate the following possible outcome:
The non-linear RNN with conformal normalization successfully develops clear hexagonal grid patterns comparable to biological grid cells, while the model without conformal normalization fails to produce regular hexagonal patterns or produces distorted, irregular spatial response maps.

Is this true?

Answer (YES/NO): YES